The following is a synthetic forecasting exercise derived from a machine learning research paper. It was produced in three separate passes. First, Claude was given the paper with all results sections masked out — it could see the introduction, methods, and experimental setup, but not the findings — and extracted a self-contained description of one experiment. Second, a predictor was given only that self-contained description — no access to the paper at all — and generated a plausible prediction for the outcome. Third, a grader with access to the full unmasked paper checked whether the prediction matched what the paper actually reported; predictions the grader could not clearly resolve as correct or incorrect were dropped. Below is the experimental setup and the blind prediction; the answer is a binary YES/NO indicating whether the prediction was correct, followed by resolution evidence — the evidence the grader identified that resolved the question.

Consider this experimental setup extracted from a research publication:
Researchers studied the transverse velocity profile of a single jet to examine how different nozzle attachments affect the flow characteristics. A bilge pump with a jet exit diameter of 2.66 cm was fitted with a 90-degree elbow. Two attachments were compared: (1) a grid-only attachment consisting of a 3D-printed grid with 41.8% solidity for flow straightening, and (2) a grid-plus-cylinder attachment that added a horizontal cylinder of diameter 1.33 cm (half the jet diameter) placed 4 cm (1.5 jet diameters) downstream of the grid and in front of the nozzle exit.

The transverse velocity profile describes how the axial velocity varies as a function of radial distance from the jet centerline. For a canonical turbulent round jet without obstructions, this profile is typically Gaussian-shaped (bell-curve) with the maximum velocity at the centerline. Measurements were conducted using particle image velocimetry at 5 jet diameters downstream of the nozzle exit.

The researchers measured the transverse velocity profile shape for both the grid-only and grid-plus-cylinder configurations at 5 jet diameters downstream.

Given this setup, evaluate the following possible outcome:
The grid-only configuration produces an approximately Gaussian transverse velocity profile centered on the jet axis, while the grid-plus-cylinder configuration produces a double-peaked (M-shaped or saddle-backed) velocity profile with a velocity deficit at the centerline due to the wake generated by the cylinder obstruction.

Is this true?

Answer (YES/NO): YES